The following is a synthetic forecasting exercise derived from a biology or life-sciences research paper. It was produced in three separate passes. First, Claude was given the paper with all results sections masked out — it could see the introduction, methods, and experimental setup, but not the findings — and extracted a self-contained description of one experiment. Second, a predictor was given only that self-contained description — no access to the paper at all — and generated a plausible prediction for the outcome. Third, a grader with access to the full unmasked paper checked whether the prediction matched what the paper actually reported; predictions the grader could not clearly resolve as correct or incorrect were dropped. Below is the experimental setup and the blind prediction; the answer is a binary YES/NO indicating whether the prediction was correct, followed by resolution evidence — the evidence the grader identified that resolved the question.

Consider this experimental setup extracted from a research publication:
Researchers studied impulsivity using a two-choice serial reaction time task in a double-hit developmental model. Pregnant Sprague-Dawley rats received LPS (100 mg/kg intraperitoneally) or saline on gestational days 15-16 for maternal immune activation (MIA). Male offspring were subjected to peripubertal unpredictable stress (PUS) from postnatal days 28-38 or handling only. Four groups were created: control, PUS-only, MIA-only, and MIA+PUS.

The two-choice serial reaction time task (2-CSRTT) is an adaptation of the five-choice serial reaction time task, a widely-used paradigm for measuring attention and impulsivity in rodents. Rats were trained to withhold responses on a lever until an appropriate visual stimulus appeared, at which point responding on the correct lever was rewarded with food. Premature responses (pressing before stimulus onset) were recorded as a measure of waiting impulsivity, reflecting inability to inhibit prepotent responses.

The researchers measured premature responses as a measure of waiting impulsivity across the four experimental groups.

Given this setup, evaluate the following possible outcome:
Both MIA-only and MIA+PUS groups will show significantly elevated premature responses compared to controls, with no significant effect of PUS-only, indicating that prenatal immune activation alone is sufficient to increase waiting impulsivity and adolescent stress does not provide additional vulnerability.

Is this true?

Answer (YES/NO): NO